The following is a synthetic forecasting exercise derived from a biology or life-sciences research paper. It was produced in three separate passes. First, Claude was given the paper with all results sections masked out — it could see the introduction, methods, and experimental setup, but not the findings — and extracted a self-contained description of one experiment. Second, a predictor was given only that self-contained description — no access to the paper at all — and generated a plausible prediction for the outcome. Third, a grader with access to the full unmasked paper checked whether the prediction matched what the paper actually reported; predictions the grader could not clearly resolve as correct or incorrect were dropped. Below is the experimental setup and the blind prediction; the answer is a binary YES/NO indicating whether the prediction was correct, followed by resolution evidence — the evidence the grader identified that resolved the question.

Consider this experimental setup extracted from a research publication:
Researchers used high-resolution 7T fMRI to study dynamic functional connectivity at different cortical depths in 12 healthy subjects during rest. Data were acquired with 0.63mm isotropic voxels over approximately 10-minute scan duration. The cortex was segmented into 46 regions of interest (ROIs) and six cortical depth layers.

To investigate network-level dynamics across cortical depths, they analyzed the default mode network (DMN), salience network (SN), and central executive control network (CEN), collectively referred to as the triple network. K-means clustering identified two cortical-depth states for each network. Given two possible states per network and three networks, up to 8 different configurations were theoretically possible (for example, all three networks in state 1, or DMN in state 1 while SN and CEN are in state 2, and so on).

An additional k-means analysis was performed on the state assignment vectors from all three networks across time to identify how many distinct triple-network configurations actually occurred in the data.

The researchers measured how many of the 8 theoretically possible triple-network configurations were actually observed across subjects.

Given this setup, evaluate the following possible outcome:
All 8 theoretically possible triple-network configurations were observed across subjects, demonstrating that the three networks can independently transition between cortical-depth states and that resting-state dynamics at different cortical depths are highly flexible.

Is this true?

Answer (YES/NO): NO